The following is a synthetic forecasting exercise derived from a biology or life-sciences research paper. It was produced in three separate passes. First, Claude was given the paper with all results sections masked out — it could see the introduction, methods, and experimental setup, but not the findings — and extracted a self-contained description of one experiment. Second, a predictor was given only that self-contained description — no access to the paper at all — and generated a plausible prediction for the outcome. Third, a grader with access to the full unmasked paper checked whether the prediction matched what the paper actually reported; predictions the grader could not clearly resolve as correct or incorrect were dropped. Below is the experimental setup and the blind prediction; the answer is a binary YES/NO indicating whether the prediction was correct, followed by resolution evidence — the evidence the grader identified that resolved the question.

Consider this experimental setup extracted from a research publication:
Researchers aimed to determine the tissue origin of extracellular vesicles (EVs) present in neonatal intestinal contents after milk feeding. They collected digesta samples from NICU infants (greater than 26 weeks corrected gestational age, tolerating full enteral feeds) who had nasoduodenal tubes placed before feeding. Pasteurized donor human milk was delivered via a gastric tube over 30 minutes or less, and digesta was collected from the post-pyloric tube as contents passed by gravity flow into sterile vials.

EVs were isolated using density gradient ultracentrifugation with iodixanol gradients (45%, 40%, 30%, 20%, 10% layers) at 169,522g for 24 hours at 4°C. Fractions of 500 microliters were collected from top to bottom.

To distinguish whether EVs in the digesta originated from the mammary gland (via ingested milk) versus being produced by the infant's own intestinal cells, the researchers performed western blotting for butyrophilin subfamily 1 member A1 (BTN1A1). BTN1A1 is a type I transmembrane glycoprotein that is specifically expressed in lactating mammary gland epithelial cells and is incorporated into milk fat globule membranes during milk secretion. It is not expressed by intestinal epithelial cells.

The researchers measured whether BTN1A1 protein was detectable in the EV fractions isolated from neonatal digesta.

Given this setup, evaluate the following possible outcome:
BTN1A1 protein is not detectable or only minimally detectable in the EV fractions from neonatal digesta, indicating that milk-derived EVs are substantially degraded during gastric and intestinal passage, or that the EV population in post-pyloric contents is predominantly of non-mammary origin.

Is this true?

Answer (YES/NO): NO